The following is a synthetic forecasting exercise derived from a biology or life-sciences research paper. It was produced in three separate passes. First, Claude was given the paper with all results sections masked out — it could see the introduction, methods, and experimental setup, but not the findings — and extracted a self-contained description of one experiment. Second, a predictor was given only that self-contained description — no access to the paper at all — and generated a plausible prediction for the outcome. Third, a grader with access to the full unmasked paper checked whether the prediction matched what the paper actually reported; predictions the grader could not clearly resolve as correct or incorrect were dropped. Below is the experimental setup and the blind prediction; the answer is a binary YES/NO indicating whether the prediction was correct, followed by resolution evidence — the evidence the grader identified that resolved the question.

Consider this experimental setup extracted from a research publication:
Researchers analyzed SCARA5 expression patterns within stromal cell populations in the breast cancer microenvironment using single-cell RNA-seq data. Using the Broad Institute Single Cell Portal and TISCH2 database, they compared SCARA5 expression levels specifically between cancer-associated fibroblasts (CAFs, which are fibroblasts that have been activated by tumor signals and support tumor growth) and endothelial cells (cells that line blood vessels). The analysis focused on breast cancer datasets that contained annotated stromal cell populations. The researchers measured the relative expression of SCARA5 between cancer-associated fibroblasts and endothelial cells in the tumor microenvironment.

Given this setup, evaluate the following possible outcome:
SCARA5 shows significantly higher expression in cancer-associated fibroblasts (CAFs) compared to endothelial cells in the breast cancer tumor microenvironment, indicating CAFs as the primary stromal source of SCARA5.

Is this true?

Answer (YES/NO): NO